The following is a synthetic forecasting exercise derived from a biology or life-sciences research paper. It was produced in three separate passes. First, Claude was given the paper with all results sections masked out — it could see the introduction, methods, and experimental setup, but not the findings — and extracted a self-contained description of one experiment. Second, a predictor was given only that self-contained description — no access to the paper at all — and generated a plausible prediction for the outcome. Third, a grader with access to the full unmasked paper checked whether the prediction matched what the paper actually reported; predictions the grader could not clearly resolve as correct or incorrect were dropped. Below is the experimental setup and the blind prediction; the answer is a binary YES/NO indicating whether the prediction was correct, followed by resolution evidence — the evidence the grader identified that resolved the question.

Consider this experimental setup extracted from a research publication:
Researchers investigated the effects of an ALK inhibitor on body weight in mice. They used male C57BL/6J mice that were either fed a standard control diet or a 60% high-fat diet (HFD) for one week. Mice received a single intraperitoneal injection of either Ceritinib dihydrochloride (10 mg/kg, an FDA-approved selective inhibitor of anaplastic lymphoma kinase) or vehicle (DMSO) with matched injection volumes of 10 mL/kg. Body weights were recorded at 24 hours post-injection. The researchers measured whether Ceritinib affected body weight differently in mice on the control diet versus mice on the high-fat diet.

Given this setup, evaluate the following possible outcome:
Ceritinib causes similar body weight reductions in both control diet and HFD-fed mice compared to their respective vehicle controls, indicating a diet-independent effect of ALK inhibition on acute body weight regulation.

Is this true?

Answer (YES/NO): NO